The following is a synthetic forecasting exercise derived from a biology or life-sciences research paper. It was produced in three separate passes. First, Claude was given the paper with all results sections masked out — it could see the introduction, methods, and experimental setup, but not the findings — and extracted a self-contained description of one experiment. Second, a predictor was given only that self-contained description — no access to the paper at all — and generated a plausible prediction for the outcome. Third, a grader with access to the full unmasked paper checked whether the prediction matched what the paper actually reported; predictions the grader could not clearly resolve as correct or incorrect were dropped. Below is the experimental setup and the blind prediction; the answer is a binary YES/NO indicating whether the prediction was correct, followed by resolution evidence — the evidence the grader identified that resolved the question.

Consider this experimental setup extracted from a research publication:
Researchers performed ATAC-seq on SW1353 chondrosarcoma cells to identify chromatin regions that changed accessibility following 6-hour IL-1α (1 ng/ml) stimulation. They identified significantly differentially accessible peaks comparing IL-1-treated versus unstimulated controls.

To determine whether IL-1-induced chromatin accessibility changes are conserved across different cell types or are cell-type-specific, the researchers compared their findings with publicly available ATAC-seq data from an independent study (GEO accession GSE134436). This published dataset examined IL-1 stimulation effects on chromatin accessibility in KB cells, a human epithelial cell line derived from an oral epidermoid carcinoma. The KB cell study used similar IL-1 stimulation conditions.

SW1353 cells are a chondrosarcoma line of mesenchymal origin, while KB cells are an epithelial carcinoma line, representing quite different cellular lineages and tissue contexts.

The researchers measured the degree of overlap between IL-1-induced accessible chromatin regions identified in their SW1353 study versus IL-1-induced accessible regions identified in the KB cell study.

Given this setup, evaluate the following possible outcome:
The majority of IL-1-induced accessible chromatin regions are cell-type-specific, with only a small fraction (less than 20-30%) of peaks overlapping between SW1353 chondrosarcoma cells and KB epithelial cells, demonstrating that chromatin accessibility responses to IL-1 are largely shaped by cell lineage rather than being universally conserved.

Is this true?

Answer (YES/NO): NO